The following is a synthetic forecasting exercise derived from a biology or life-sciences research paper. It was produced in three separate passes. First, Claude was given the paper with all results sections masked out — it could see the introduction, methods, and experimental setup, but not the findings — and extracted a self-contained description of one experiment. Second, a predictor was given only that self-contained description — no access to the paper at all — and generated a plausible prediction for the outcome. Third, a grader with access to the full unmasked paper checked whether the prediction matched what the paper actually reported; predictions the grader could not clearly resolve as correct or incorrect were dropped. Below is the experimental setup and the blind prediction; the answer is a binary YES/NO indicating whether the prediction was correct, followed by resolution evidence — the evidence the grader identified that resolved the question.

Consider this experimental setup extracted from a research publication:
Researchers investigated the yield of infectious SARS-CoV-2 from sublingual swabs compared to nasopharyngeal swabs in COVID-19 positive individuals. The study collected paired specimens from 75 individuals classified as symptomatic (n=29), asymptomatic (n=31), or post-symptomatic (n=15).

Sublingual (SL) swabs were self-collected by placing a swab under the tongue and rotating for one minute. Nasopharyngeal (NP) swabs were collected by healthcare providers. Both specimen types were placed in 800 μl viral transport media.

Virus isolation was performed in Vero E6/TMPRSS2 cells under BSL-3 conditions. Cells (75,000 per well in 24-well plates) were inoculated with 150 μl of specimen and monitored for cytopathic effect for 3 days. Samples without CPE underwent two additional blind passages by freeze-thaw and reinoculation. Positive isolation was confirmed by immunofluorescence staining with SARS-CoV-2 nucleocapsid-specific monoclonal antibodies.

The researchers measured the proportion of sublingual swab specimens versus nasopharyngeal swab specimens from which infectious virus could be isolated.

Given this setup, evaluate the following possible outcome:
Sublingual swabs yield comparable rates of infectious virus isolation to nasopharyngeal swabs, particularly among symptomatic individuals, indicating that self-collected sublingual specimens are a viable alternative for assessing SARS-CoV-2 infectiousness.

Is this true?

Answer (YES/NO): NO